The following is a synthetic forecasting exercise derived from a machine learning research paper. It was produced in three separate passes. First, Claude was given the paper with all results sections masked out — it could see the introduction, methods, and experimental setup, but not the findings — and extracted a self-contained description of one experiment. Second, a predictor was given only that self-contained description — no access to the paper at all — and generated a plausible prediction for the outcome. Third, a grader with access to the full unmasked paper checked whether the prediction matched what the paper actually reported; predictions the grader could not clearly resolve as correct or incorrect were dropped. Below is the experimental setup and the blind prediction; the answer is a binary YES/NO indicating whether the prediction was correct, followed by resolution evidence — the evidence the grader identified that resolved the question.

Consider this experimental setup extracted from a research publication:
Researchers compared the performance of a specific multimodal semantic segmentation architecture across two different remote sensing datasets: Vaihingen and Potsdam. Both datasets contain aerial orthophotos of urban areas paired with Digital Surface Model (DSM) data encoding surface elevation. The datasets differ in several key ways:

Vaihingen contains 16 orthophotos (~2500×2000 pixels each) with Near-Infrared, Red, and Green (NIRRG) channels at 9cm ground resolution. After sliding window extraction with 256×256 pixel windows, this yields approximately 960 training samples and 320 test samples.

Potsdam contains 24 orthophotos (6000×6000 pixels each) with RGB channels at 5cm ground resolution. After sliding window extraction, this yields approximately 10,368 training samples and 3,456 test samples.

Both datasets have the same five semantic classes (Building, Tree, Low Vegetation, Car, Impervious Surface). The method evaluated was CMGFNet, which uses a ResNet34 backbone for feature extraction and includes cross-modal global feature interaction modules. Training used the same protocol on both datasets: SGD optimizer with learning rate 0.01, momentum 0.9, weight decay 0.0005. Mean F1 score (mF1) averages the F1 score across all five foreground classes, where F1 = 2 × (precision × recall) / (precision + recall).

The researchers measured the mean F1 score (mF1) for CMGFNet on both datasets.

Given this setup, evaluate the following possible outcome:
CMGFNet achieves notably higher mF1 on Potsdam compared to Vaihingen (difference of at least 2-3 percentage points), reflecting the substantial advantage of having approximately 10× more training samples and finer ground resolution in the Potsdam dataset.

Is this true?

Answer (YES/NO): NO